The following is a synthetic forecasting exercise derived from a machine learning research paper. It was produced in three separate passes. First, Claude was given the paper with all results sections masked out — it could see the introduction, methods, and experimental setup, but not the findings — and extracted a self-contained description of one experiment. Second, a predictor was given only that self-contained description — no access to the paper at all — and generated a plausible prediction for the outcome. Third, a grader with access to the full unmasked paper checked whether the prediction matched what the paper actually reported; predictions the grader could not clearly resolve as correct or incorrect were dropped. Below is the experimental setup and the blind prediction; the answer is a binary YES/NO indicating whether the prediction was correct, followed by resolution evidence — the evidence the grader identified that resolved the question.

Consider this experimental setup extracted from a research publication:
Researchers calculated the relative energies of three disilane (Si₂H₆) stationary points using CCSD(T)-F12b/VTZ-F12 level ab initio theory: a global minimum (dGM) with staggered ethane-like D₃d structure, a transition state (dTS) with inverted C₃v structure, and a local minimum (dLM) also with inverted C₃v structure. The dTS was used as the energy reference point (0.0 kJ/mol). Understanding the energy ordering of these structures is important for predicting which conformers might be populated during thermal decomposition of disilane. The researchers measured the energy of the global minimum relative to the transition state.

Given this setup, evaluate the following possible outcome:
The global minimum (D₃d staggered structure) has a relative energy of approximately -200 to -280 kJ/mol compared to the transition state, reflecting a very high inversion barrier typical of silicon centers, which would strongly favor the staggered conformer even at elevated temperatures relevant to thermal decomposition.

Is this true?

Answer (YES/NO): NO